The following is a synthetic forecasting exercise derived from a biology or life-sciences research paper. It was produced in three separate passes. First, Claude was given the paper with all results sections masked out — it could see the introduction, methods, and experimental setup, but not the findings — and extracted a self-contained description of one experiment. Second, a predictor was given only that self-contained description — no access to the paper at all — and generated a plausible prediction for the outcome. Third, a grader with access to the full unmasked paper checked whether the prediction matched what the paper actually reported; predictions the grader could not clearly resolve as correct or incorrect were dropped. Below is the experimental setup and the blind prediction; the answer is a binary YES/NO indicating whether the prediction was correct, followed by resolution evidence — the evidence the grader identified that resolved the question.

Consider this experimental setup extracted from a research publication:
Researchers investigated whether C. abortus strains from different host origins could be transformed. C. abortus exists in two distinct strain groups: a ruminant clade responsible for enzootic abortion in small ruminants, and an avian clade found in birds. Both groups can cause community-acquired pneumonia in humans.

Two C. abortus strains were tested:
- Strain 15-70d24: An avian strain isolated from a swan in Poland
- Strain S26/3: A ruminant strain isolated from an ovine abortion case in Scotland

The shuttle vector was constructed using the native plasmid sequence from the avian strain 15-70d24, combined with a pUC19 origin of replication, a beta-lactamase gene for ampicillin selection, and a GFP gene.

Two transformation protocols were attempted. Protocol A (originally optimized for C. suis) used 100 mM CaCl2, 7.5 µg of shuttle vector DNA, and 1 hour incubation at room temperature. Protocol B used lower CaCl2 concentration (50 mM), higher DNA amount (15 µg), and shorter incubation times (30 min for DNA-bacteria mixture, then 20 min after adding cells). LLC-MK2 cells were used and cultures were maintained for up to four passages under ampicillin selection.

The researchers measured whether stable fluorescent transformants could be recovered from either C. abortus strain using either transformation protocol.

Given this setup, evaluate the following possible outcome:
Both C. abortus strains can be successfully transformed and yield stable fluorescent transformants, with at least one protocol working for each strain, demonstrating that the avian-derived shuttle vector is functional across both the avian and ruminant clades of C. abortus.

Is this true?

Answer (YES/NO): NO